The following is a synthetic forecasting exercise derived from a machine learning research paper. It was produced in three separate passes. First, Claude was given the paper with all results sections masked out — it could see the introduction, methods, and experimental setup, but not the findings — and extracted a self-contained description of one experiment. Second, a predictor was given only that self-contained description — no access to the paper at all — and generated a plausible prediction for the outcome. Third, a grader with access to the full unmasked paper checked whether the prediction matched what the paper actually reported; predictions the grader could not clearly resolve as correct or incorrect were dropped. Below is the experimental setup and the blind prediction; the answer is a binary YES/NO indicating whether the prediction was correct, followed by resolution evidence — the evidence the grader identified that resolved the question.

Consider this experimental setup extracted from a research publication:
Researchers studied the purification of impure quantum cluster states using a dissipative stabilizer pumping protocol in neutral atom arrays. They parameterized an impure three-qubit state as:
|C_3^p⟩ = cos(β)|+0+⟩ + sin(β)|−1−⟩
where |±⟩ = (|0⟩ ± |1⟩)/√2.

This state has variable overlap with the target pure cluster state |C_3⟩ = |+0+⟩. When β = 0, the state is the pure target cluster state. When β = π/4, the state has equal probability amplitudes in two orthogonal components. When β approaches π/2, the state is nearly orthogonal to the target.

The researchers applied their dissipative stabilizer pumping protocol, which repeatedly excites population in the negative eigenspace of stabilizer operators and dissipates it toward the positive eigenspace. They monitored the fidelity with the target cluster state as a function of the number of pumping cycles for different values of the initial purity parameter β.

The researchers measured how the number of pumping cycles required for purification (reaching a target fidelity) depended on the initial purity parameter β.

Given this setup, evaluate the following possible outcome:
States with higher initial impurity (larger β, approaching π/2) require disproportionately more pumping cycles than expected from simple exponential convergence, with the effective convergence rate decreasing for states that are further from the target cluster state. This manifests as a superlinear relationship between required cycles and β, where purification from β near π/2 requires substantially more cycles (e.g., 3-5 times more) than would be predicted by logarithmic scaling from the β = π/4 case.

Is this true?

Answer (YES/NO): NO